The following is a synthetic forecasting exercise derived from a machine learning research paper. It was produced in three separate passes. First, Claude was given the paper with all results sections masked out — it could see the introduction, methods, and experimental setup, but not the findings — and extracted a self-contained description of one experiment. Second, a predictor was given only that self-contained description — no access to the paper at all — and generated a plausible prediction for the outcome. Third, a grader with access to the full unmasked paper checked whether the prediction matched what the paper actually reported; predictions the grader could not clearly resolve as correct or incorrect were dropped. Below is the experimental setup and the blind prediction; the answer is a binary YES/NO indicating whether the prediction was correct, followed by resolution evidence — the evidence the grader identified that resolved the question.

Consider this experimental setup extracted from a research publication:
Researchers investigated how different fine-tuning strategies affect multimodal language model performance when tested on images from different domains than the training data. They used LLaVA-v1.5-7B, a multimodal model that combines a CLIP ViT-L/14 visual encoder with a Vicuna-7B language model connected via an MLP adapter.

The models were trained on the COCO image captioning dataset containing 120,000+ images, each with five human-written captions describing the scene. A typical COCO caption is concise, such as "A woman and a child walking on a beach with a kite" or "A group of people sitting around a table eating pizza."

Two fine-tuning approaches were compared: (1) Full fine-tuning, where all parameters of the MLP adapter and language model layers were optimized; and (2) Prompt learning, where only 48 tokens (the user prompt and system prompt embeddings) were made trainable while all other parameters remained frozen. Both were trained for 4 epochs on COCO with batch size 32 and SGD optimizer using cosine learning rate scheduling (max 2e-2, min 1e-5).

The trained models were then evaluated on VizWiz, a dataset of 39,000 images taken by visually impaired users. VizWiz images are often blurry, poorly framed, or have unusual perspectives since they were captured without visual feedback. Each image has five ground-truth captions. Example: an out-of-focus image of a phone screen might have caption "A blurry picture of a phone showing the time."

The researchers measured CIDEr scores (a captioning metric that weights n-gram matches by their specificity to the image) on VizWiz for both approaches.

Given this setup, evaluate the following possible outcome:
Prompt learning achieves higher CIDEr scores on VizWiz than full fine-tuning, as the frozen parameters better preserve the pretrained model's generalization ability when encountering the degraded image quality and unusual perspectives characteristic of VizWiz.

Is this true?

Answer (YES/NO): YES